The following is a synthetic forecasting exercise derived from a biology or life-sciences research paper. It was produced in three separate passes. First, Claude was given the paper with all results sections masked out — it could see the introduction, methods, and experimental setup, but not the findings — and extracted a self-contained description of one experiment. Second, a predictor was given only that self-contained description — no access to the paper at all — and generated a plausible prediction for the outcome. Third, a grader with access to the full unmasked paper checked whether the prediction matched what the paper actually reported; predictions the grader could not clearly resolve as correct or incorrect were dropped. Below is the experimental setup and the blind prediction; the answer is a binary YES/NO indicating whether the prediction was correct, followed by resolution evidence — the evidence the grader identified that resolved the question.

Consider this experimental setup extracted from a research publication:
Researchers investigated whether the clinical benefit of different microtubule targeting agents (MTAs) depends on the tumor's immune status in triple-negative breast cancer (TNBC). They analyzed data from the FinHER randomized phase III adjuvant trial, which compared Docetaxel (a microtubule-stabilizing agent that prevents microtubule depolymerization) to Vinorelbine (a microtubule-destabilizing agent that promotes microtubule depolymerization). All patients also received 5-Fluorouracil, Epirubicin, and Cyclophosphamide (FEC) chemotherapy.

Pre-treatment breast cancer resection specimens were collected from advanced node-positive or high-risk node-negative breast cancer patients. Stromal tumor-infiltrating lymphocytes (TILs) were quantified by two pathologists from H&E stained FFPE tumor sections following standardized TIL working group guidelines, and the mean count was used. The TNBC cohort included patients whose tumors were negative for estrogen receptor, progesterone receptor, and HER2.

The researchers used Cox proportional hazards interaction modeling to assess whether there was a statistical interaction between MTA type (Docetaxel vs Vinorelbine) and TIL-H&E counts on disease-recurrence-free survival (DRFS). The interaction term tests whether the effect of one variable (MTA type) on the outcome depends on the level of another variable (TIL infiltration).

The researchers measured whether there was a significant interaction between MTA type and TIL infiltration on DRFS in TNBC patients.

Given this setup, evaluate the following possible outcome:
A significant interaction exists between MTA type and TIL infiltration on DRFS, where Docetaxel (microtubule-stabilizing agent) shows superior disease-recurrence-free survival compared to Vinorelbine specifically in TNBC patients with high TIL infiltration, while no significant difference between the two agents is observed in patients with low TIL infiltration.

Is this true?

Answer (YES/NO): NO